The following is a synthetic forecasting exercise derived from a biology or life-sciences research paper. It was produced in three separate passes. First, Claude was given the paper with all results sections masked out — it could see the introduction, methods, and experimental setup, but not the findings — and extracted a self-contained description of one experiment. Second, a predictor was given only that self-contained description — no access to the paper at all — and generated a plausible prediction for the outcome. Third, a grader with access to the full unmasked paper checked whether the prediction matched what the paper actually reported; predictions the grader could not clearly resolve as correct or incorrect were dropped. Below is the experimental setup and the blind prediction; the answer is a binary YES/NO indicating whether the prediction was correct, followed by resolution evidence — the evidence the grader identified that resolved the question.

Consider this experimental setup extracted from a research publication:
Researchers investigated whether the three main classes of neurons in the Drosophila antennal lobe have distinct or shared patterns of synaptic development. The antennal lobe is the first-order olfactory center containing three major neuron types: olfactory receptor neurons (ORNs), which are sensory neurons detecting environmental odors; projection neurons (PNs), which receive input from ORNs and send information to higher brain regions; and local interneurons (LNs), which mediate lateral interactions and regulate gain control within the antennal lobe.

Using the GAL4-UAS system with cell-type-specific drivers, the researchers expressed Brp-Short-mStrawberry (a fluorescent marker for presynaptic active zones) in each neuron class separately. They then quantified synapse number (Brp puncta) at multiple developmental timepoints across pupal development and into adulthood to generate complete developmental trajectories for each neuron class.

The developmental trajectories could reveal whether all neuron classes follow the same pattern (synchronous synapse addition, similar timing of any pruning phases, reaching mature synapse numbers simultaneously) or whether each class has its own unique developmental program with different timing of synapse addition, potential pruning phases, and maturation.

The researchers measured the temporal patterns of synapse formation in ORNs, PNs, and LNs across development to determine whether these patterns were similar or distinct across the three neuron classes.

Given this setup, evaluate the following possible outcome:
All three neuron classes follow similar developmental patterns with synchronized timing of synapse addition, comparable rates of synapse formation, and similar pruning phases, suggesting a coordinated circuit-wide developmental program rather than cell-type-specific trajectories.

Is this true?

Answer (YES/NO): NO